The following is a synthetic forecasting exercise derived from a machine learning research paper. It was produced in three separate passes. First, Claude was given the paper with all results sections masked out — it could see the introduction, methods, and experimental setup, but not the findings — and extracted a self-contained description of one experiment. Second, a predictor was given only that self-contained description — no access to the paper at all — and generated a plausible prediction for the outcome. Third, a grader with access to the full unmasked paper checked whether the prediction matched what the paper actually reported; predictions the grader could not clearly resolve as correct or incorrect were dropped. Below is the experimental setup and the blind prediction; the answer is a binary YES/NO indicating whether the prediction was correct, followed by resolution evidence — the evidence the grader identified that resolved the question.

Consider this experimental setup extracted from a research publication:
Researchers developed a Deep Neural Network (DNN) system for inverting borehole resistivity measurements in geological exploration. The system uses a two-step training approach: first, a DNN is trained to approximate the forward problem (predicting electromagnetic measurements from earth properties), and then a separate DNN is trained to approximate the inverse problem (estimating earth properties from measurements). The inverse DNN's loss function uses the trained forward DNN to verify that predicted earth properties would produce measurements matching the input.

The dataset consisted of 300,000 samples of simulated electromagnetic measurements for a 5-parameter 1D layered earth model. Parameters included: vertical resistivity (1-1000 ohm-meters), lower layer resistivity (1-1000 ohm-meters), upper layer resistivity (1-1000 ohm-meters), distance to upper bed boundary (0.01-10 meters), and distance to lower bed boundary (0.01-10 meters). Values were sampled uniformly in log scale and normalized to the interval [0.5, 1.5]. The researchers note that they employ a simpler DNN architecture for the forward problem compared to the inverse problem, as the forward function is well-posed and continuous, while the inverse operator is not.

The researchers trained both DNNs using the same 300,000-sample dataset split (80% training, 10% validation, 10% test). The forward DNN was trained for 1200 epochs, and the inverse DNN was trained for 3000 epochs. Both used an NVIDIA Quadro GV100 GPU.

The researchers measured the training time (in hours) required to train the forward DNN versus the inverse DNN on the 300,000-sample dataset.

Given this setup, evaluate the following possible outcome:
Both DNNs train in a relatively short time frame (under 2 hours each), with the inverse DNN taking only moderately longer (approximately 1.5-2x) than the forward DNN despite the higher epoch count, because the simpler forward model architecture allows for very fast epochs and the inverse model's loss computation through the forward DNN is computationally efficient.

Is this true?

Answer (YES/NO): NO